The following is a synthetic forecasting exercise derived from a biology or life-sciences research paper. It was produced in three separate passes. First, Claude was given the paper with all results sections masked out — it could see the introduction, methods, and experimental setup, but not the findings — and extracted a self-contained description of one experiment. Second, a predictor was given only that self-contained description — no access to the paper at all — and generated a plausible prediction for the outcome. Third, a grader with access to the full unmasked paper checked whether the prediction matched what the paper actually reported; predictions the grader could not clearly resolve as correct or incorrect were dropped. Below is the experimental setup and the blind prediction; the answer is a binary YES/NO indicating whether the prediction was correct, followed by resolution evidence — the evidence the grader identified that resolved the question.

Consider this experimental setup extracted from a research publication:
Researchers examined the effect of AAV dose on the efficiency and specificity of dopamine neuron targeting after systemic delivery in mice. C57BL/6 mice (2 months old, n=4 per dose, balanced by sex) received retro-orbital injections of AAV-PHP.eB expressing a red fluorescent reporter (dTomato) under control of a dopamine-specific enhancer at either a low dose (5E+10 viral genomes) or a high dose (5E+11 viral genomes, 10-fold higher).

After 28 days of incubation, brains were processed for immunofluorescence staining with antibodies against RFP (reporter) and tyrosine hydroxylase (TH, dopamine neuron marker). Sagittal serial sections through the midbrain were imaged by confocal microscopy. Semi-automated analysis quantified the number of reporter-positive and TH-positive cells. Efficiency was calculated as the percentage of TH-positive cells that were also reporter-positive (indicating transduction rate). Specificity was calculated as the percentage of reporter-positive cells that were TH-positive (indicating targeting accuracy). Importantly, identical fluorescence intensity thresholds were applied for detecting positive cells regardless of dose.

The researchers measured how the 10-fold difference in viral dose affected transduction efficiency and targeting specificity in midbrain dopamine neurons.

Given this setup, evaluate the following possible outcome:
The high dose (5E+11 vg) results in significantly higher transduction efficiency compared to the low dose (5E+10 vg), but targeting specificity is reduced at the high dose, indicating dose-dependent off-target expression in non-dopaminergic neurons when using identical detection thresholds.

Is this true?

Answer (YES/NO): YES